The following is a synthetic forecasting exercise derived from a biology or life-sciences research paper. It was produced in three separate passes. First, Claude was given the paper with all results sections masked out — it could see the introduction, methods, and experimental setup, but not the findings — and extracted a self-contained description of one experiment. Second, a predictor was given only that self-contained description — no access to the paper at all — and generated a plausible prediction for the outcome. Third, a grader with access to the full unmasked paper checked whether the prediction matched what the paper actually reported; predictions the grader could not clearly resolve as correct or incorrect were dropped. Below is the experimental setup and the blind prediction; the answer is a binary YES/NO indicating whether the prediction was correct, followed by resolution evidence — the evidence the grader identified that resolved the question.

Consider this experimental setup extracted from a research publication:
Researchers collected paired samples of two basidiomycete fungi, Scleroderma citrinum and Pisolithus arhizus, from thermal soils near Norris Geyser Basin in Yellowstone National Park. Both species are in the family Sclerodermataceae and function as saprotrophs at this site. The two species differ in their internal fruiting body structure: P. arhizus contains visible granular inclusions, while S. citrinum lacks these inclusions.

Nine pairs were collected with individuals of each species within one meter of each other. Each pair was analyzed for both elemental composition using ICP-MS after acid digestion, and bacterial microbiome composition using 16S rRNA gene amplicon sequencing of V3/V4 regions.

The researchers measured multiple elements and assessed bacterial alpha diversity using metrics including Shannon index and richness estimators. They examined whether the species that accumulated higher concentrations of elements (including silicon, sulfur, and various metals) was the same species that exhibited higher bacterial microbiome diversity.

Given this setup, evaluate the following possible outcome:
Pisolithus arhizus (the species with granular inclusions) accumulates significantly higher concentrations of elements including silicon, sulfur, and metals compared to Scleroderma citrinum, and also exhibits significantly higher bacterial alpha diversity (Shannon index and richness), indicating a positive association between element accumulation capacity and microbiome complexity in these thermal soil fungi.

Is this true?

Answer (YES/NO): NO